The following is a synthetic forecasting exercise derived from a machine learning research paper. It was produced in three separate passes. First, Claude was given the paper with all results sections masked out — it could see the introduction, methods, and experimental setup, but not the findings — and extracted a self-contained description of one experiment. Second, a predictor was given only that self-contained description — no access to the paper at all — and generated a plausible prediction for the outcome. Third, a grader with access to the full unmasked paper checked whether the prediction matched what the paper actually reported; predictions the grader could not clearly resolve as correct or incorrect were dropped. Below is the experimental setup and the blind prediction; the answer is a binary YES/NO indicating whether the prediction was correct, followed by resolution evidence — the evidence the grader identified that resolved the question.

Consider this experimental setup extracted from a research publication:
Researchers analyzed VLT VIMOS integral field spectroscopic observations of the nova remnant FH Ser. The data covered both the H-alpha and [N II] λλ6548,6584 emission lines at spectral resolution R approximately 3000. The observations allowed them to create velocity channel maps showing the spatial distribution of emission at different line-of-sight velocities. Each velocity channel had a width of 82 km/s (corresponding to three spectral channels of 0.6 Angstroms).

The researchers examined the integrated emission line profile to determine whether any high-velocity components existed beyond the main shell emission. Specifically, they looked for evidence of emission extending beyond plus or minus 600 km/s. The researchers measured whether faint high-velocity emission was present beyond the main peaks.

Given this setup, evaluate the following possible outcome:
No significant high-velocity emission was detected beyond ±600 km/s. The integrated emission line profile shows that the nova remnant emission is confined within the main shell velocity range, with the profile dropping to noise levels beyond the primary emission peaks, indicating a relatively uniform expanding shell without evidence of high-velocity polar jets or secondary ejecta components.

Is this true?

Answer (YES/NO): NO